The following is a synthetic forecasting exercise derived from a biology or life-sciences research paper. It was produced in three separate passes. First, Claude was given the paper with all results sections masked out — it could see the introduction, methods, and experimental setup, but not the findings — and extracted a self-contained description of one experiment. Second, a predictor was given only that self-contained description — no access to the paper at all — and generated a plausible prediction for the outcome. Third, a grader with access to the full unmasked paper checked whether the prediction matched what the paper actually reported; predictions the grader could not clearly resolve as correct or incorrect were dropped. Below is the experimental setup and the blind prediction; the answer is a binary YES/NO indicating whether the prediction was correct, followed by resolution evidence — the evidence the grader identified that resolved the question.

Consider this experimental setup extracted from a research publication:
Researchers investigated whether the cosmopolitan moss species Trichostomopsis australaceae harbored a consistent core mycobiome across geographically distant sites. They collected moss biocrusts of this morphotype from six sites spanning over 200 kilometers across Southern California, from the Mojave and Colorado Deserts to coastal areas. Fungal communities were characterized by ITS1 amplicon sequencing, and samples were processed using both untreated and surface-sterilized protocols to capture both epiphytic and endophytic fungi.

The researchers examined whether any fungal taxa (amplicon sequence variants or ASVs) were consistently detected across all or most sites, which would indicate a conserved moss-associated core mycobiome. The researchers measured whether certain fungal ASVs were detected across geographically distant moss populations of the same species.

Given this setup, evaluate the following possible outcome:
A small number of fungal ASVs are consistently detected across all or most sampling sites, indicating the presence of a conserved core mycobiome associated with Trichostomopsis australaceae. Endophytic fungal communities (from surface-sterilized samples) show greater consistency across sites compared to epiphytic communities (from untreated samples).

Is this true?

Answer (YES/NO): NO